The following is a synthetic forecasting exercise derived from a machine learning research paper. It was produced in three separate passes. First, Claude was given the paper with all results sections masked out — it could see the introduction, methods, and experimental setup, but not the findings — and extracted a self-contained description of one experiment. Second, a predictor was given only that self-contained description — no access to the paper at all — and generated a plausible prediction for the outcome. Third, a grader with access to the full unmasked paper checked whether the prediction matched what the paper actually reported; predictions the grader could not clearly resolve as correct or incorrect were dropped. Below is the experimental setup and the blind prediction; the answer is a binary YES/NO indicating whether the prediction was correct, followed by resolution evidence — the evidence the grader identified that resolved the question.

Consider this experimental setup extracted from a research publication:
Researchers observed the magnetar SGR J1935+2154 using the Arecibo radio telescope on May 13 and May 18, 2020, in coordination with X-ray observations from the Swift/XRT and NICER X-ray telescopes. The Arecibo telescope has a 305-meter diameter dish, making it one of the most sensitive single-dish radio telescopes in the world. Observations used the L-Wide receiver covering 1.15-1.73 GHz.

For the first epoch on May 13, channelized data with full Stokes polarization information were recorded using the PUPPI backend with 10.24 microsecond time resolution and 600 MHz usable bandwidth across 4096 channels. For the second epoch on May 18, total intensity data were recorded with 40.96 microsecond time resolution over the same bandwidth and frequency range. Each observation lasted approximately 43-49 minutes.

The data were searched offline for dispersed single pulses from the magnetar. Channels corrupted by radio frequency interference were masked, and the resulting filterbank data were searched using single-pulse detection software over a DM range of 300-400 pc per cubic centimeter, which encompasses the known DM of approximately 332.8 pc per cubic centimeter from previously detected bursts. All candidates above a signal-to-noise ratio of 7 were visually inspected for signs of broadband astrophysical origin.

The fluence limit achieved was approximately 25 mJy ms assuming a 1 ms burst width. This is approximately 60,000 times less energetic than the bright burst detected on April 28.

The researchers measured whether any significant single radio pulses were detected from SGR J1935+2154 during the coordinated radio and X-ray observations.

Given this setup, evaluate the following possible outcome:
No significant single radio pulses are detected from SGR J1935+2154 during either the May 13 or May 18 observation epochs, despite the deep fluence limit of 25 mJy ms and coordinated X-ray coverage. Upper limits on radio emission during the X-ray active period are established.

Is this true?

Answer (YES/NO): YES